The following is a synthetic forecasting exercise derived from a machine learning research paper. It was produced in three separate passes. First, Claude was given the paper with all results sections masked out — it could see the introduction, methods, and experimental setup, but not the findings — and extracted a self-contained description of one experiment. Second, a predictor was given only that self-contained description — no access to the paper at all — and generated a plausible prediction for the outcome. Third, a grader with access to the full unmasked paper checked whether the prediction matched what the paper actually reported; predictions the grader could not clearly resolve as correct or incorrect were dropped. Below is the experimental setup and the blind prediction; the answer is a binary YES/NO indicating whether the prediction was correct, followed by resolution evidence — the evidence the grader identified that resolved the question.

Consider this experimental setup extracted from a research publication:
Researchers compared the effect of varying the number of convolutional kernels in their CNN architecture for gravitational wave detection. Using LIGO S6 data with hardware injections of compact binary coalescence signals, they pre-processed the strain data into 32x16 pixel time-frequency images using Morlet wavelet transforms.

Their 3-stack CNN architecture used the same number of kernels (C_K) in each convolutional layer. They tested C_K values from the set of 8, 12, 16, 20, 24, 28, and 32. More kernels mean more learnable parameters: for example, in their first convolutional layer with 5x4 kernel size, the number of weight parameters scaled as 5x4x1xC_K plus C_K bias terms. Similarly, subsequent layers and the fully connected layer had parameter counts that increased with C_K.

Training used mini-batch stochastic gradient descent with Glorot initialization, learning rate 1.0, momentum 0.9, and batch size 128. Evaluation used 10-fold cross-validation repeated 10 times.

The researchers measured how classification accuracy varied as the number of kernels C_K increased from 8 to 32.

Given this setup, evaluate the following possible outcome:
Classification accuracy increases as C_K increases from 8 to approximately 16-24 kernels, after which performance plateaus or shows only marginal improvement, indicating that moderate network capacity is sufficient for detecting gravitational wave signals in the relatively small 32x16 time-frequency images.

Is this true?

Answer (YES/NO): NO